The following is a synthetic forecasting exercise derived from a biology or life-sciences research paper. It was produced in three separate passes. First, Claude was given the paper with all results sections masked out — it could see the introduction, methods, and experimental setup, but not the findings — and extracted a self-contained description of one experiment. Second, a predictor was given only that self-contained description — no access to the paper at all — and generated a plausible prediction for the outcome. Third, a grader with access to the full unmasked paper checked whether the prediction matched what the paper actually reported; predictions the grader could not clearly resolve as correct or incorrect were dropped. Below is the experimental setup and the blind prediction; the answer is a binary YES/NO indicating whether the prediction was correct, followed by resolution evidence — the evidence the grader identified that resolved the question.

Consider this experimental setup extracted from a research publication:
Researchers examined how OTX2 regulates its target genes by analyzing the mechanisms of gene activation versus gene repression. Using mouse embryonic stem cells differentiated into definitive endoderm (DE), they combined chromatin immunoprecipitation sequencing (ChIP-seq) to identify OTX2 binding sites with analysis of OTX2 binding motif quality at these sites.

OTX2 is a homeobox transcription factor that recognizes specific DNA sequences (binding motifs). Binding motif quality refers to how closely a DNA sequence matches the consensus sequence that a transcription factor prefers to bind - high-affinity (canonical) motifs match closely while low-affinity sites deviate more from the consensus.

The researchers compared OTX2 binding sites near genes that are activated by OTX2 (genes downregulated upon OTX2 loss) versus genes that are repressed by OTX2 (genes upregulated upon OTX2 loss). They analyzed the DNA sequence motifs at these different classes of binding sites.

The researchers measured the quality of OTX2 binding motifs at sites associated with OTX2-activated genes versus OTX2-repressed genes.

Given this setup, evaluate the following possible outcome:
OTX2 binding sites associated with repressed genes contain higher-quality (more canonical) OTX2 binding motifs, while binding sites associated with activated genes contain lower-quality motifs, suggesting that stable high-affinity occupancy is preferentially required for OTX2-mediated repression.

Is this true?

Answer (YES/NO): NO